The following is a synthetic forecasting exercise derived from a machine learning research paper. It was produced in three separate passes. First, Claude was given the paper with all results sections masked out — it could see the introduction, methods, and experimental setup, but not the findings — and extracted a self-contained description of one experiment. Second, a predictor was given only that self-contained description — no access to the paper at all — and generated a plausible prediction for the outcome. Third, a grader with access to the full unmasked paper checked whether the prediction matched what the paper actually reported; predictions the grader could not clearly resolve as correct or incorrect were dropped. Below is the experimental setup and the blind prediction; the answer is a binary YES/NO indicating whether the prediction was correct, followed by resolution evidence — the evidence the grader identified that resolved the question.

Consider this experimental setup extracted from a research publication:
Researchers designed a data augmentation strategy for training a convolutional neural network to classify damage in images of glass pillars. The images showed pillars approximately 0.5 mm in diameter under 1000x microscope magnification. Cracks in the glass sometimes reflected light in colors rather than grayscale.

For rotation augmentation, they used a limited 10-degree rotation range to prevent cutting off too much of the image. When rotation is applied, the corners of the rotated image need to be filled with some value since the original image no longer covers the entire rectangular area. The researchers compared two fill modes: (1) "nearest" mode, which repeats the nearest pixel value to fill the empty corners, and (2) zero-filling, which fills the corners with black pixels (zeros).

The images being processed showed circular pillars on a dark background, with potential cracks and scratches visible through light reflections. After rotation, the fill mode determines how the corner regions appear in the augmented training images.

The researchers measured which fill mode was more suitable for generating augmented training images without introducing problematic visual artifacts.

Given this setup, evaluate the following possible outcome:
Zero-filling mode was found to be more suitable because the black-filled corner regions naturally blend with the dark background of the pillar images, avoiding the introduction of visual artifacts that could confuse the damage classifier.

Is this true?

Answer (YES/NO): NO